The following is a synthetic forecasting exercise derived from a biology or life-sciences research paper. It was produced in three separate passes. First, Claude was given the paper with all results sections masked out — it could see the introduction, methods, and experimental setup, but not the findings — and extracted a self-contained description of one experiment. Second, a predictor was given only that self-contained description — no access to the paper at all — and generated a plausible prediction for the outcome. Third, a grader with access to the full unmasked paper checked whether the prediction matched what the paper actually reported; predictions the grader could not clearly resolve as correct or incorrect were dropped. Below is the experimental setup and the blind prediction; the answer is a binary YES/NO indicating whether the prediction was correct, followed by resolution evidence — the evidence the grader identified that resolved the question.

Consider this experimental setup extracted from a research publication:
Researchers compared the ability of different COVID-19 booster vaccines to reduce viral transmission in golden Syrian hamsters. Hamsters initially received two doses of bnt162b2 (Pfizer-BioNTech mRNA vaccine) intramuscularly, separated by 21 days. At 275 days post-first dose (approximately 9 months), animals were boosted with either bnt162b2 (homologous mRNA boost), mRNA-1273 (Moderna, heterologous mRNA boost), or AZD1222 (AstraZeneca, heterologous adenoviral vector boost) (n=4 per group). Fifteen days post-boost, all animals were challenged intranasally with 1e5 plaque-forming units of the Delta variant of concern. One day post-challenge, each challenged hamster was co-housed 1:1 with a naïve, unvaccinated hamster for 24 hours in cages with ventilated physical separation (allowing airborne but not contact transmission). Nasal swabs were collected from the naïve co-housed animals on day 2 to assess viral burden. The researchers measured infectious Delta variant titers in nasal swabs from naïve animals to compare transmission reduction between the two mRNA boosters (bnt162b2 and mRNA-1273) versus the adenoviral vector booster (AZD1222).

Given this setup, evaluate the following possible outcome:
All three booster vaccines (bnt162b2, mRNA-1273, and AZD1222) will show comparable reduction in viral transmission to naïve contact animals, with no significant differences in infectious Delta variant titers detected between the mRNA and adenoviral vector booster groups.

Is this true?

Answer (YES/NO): NO